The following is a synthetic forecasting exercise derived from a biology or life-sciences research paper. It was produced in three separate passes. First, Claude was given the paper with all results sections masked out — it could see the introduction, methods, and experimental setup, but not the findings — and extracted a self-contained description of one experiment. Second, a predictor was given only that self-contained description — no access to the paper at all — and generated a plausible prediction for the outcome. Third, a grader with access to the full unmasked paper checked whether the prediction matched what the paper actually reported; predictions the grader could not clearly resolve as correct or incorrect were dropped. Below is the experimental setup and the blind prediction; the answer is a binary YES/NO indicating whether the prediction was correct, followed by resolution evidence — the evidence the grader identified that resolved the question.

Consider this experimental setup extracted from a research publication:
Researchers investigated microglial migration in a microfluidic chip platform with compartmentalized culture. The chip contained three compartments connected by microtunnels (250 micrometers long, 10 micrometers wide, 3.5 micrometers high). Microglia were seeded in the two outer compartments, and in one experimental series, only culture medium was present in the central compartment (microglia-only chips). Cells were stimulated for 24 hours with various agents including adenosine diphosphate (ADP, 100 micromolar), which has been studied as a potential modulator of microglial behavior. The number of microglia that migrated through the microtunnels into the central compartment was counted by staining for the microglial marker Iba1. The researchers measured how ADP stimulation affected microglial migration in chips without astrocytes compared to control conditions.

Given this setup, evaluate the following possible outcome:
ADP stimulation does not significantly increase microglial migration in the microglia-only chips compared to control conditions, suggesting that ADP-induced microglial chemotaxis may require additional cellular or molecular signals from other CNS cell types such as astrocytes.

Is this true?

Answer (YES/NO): NO